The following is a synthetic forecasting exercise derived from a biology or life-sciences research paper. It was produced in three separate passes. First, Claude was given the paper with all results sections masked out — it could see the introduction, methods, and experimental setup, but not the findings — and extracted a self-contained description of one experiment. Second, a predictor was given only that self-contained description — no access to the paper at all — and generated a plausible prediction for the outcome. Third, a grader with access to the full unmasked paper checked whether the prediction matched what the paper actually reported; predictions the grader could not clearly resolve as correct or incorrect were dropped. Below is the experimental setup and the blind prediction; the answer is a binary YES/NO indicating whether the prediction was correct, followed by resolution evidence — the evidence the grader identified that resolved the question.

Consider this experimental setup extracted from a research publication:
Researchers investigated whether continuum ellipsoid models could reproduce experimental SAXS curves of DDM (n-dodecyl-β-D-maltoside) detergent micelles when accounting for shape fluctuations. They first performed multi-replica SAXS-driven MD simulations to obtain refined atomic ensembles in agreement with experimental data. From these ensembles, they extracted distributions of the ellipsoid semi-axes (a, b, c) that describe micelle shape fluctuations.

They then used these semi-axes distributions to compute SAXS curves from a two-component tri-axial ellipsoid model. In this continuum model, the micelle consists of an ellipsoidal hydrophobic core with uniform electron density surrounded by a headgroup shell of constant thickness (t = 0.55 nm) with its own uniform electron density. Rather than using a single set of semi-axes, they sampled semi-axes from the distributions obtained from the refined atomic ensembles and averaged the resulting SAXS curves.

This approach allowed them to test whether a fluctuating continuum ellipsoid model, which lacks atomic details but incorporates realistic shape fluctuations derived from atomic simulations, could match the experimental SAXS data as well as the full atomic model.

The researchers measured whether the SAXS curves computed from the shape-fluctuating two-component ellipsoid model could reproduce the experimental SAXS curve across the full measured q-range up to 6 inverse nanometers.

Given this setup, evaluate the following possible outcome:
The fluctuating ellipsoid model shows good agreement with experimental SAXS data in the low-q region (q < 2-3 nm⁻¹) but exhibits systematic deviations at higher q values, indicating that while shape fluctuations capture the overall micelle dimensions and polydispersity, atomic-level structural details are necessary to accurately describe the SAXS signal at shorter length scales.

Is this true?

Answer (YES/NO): YES